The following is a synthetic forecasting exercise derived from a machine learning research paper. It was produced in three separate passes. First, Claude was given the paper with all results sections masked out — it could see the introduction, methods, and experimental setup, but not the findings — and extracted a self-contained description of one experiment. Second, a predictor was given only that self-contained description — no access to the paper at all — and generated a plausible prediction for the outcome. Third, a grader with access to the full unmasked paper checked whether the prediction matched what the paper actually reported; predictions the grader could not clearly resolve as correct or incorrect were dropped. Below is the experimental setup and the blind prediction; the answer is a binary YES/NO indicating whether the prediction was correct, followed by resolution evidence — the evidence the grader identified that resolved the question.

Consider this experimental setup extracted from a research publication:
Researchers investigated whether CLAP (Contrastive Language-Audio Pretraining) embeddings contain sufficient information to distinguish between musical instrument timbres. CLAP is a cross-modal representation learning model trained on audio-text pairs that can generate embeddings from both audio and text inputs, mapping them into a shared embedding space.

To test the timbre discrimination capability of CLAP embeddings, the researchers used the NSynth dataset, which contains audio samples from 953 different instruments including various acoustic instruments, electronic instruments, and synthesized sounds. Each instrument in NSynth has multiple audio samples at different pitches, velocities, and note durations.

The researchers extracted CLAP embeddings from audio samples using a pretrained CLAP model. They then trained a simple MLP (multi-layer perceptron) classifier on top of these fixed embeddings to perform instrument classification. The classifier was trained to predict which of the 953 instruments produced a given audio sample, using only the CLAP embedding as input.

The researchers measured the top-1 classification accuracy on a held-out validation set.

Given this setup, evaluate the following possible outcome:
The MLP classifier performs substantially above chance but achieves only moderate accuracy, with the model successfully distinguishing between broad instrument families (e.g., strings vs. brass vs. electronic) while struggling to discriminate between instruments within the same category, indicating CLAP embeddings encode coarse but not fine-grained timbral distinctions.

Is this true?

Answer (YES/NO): NO